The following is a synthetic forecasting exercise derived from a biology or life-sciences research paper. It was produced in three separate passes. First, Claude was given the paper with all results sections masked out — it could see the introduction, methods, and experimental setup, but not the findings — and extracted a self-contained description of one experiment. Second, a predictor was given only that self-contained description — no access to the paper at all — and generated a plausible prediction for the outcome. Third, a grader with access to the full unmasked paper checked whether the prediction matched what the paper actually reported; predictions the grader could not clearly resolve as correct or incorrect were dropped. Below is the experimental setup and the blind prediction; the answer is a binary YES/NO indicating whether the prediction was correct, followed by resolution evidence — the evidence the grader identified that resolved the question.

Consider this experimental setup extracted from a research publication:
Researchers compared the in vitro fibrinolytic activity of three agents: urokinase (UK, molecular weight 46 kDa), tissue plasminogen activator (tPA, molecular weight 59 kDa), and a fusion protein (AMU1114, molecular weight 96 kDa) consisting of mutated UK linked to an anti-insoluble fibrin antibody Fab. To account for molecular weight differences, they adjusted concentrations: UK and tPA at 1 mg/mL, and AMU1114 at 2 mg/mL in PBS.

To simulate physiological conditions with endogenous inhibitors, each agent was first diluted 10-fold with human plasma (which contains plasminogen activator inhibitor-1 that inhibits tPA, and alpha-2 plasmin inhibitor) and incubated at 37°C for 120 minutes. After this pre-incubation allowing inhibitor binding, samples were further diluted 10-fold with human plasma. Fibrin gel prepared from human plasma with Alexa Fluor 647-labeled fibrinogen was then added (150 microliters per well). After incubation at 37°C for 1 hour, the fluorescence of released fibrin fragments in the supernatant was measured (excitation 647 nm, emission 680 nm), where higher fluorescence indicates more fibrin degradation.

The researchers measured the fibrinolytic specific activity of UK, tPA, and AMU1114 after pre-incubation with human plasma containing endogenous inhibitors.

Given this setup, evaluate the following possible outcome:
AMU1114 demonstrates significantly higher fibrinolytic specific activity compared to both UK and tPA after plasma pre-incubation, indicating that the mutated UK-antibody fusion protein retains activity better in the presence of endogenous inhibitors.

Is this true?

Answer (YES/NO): NO